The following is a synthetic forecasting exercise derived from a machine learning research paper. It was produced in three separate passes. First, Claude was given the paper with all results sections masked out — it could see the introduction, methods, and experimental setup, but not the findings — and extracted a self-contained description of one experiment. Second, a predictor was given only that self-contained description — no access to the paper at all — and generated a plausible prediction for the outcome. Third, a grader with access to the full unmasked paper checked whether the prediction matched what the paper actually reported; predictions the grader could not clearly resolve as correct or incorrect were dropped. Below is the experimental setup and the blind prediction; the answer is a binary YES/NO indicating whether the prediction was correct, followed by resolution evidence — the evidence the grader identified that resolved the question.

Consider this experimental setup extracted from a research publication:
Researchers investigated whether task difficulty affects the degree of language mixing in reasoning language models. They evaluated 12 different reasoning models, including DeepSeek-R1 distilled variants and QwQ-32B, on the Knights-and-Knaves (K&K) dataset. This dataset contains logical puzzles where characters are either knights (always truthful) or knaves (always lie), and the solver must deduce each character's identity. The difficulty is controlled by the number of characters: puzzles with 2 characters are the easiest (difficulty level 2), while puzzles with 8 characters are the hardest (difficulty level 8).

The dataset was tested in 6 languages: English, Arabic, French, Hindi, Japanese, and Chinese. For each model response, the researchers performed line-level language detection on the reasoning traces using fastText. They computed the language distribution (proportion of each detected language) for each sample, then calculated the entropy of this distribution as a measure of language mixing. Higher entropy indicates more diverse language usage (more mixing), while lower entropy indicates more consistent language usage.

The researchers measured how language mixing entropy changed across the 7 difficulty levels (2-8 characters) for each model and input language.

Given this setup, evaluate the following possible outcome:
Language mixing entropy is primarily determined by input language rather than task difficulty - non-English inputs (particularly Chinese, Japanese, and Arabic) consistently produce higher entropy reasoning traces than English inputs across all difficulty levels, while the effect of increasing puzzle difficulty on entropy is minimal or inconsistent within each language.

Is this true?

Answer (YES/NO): NO